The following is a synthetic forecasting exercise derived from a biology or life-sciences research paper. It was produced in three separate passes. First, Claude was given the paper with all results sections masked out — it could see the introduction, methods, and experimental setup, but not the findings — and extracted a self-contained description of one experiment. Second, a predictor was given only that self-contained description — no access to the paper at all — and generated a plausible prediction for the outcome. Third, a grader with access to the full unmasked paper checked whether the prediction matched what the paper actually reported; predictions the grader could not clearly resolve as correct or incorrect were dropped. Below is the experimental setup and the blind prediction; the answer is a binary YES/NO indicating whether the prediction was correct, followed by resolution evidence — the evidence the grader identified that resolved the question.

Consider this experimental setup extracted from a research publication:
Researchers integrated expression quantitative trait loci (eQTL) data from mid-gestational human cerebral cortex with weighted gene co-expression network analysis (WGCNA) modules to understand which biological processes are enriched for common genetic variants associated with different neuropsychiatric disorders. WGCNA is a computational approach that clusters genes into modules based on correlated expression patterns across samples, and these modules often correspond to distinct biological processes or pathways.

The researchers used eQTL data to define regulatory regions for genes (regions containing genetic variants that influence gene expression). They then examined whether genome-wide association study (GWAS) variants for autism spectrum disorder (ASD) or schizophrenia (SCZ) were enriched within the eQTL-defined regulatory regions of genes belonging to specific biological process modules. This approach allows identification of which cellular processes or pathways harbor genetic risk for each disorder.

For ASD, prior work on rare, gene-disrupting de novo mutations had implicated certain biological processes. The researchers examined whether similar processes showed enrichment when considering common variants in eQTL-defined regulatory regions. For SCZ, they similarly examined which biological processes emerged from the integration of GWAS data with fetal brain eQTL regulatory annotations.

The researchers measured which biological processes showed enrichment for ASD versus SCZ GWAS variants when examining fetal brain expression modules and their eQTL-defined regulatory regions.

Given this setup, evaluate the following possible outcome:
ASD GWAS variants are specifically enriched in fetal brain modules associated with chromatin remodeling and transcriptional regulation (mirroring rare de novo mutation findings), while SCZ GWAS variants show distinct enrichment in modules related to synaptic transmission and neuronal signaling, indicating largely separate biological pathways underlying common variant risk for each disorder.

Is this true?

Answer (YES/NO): NO